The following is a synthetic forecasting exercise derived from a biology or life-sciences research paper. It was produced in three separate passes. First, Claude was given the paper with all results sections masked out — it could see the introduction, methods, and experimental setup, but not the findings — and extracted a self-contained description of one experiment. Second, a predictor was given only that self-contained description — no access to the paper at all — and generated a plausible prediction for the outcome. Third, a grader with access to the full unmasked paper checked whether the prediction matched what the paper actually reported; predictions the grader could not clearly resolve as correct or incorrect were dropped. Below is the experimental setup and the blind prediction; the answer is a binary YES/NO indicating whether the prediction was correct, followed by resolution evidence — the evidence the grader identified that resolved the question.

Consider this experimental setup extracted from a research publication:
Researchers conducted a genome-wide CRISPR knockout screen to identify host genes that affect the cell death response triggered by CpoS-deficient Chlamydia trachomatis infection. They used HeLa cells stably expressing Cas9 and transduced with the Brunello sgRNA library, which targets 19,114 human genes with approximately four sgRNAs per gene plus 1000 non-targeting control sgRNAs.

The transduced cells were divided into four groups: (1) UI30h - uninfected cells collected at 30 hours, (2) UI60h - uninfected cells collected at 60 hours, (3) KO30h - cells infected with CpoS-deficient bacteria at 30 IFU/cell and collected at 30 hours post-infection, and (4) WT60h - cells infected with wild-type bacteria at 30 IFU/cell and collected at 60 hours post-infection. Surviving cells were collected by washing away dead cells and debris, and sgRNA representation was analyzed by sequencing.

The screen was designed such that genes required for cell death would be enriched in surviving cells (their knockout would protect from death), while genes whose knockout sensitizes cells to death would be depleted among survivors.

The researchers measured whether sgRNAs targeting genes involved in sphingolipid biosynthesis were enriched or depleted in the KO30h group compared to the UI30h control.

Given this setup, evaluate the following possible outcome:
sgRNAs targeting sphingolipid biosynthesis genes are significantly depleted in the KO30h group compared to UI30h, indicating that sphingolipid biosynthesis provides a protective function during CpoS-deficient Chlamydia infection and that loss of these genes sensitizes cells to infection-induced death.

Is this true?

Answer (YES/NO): NO